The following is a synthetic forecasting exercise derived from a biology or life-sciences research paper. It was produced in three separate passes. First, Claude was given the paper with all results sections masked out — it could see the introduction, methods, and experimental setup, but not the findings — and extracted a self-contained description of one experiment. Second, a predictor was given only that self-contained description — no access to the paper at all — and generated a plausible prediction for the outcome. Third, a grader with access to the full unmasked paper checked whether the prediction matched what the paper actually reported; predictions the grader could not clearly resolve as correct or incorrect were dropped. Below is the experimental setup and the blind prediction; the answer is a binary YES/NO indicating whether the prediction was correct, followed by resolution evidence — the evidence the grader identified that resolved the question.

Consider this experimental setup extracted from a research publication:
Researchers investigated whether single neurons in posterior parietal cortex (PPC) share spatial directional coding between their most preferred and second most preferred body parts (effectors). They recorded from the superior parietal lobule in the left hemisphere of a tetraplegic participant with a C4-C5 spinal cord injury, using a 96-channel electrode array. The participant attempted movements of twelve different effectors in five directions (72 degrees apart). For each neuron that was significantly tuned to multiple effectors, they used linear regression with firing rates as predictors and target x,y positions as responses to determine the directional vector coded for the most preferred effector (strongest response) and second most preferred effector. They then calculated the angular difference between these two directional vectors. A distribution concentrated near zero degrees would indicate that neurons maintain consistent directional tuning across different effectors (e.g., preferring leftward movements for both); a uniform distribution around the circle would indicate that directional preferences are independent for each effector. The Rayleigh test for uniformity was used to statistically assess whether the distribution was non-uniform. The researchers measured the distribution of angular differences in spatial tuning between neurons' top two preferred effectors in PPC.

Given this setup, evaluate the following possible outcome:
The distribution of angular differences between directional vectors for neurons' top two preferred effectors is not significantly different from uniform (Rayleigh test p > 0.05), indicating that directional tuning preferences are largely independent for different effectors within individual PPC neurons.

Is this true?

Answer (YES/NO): NO